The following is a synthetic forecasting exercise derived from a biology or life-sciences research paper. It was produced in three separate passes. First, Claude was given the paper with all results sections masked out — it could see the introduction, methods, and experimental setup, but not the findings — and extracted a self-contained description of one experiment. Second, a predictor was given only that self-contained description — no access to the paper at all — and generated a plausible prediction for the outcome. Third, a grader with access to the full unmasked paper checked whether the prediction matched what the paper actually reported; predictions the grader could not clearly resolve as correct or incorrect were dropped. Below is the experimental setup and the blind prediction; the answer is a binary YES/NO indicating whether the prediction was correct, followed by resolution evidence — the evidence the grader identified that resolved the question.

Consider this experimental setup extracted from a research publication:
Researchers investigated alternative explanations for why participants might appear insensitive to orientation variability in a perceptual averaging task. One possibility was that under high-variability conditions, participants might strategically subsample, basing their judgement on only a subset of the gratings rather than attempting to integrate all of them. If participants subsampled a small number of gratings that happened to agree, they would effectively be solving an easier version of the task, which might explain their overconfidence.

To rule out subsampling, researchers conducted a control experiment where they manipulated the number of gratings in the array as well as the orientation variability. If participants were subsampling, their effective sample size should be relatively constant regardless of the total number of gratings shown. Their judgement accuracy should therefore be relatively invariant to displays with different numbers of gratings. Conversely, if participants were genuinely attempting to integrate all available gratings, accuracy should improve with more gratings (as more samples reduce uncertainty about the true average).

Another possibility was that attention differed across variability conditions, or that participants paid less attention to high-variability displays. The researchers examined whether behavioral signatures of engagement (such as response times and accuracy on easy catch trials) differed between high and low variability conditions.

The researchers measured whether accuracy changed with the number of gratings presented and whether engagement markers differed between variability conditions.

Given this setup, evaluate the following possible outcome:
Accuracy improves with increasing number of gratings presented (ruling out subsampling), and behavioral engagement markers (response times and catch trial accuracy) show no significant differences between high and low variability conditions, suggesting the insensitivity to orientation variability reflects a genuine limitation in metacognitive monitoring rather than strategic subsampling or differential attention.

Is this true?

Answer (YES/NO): NO